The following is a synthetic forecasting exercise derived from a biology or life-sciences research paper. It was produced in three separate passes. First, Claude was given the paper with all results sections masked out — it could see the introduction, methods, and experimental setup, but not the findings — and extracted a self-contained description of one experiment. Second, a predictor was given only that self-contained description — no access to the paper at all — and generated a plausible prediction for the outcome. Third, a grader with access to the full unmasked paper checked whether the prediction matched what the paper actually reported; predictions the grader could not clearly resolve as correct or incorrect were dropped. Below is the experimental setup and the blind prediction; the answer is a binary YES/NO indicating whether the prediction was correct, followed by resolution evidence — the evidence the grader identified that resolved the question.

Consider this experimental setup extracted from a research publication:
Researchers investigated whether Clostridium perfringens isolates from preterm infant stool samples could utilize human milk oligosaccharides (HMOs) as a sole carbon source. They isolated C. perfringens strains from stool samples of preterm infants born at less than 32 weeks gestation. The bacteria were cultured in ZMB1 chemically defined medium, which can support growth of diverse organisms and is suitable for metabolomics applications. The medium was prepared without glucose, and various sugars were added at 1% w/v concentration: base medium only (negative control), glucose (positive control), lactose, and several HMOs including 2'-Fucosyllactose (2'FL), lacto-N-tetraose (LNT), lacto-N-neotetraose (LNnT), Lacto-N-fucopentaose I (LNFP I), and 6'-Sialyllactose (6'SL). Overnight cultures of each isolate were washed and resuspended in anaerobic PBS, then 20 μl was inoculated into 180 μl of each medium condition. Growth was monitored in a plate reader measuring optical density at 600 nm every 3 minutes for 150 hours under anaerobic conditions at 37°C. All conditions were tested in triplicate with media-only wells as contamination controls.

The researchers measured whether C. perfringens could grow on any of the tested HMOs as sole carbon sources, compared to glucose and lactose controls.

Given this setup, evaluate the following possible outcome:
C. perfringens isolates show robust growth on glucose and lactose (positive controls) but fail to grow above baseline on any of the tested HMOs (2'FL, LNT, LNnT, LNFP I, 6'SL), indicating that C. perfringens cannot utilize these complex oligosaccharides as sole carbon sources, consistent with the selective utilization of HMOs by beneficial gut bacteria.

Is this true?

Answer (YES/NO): NO